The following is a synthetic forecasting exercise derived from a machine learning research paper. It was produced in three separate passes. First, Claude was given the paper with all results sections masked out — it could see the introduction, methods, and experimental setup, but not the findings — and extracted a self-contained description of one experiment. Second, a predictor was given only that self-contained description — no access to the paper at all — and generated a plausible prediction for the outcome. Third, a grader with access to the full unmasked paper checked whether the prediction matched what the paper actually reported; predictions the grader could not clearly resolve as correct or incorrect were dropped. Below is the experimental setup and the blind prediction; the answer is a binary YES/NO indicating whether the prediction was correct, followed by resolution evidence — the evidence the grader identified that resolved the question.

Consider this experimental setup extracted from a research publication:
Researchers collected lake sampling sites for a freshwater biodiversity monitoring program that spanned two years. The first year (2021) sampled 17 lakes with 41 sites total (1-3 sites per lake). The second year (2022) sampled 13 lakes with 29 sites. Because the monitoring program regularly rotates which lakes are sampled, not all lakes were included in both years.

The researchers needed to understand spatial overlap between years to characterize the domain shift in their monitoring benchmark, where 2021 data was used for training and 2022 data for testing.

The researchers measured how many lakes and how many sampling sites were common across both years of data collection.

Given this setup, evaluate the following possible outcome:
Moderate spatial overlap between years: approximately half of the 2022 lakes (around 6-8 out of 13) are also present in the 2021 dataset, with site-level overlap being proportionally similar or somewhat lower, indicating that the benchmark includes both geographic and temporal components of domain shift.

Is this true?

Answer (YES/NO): NO